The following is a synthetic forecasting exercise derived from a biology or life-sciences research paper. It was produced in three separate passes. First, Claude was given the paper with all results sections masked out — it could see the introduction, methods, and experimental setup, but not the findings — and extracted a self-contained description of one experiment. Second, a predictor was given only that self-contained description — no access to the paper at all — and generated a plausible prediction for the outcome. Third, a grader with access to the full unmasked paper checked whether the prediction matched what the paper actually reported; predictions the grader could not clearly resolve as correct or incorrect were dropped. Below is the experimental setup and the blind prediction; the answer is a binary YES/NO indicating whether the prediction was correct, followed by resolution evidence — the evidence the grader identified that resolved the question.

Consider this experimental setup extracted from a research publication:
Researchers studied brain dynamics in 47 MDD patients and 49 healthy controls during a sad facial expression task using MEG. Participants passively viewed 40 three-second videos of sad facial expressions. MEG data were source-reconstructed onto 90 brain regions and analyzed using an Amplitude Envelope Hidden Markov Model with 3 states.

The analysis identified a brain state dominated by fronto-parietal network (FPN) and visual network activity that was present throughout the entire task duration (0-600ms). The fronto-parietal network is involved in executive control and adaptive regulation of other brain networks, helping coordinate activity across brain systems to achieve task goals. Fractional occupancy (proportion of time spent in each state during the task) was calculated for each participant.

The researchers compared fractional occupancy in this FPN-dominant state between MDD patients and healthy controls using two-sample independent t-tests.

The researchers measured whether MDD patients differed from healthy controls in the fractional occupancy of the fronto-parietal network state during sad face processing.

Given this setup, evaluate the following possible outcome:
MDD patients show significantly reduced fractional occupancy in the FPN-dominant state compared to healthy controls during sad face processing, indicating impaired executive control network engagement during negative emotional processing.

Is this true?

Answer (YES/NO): NO